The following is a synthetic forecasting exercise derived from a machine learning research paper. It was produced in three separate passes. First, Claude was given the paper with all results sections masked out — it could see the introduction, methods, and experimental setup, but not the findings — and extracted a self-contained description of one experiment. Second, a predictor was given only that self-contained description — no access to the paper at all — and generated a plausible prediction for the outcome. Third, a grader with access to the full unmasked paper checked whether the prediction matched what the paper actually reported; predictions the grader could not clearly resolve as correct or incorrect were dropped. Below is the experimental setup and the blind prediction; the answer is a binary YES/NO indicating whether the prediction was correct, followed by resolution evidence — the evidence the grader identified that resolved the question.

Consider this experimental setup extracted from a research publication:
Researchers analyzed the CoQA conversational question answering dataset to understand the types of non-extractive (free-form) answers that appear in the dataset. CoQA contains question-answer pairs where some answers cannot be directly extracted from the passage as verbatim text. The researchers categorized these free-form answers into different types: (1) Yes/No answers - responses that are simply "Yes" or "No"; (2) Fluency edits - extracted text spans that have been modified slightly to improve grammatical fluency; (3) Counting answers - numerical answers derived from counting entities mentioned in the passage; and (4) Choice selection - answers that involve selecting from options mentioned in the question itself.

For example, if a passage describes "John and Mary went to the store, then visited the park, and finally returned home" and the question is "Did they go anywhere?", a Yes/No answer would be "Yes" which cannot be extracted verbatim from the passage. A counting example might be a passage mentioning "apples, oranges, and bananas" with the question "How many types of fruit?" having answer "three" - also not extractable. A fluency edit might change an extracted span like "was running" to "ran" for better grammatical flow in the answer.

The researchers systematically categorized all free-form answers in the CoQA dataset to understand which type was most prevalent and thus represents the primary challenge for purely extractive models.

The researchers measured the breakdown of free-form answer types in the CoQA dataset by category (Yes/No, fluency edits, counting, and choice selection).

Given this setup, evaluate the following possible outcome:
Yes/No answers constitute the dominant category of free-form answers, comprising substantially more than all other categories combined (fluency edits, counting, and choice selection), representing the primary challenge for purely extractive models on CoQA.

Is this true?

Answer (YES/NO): YES